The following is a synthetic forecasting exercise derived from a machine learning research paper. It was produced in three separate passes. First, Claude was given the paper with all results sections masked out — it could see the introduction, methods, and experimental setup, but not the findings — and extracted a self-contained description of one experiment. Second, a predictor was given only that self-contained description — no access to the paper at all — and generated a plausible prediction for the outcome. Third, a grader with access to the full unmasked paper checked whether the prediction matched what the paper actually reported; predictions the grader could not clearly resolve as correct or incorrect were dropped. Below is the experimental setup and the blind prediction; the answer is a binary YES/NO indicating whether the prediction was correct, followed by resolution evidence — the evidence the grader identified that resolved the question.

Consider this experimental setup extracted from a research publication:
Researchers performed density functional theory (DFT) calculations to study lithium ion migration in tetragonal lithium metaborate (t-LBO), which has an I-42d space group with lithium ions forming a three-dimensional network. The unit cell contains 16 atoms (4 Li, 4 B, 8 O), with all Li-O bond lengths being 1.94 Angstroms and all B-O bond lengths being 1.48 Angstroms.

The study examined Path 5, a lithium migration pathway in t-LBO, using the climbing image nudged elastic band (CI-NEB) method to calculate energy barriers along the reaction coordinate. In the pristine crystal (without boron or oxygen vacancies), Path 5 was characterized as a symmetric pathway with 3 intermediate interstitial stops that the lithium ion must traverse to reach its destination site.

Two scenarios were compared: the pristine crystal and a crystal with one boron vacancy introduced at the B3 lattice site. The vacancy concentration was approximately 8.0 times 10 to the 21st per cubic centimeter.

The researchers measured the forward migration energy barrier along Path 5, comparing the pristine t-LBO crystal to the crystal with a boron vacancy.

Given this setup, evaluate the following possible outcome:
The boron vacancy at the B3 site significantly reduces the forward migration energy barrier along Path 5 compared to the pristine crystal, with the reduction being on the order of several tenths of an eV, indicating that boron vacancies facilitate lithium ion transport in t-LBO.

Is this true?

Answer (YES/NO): NO